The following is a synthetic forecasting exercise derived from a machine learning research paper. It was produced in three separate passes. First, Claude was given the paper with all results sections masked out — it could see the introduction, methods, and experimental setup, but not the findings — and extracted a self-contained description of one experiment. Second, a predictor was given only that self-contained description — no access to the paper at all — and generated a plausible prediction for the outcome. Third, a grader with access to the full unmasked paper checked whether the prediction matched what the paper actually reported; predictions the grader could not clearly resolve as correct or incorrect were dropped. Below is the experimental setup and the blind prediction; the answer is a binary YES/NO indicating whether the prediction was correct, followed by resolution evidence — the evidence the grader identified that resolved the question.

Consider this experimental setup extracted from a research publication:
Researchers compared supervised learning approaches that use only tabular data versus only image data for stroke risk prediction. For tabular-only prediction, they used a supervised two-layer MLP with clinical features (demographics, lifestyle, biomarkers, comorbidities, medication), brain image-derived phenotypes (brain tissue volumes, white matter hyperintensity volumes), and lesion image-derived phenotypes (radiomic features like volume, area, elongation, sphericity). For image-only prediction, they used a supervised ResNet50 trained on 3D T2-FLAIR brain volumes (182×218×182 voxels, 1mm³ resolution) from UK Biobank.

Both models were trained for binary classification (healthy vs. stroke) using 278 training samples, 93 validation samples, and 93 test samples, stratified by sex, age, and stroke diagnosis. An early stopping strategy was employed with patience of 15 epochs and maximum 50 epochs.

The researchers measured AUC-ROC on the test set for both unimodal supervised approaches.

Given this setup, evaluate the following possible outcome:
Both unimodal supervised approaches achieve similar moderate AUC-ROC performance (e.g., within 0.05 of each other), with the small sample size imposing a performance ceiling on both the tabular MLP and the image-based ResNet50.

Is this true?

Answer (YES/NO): NO